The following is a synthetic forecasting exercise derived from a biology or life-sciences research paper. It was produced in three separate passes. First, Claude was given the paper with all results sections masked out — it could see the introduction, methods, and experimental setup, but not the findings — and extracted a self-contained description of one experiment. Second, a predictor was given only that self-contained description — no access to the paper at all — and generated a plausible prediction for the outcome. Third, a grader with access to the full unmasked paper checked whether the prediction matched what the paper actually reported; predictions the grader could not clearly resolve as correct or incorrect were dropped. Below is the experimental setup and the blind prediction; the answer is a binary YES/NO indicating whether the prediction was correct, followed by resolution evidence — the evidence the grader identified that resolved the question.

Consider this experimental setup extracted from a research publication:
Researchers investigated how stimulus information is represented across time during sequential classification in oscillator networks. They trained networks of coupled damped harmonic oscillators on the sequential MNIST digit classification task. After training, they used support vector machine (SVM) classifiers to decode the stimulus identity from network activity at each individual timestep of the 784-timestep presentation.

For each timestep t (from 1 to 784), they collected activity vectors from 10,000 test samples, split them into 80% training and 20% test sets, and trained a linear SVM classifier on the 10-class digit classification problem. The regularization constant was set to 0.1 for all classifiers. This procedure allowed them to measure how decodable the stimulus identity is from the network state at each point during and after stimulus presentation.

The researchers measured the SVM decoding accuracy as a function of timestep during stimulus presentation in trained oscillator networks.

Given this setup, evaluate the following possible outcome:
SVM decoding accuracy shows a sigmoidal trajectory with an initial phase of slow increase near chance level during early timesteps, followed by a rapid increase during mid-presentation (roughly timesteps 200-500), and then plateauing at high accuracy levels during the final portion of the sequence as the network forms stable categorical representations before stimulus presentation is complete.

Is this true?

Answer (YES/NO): NO